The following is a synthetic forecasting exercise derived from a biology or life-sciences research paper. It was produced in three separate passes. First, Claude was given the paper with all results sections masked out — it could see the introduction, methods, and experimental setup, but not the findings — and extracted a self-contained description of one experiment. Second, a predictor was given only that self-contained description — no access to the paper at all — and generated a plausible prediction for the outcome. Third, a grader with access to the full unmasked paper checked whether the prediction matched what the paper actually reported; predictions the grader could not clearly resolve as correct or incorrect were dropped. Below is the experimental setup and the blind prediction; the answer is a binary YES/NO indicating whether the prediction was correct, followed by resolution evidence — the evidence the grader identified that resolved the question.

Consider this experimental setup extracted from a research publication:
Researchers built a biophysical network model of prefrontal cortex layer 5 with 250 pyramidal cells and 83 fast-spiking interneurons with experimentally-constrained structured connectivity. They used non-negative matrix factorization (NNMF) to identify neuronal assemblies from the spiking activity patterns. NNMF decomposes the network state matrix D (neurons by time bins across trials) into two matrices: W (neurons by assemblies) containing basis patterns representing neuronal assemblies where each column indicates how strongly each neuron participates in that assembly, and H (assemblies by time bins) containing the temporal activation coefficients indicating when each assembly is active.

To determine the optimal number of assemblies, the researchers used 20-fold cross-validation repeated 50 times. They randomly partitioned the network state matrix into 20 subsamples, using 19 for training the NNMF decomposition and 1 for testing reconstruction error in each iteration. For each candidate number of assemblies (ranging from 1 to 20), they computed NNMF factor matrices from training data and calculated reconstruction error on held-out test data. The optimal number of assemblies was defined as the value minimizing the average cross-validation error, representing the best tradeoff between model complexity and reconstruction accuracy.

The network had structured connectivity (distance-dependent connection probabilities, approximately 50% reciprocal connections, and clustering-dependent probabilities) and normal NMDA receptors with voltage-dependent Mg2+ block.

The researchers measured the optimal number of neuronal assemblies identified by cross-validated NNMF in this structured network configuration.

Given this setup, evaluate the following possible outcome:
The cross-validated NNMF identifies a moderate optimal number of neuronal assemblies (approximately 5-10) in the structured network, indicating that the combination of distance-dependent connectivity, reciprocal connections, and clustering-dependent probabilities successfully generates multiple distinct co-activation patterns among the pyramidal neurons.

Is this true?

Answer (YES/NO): NO